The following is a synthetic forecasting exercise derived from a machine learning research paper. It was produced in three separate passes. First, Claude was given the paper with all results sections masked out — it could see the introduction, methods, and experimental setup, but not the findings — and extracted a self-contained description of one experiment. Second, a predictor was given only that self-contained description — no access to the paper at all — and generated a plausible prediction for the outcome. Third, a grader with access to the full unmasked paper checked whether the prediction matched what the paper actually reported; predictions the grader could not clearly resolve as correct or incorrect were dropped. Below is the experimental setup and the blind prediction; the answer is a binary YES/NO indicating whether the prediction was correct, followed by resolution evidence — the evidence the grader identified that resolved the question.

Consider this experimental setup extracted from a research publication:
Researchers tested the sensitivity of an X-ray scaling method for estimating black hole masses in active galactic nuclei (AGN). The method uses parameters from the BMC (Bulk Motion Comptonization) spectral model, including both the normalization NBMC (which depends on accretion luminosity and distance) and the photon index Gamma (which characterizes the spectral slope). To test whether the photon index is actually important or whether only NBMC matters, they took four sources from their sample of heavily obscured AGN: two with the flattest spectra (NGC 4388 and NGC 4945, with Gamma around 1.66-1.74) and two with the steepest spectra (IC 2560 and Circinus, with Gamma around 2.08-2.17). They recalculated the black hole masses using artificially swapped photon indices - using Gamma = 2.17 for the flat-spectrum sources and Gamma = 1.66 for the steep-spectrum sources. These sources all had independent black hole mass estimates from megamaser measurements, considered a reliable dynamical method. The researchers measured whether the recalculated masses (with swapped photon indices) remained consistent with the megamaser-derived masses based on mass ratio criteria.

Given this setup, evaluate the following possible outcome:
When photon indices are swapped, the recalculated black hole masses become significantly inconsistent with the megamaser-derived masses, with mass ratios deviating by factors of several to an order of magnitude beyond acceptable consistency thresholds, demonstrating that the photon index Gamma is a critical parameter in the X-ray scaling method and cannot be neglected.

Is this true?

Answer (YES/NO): YES